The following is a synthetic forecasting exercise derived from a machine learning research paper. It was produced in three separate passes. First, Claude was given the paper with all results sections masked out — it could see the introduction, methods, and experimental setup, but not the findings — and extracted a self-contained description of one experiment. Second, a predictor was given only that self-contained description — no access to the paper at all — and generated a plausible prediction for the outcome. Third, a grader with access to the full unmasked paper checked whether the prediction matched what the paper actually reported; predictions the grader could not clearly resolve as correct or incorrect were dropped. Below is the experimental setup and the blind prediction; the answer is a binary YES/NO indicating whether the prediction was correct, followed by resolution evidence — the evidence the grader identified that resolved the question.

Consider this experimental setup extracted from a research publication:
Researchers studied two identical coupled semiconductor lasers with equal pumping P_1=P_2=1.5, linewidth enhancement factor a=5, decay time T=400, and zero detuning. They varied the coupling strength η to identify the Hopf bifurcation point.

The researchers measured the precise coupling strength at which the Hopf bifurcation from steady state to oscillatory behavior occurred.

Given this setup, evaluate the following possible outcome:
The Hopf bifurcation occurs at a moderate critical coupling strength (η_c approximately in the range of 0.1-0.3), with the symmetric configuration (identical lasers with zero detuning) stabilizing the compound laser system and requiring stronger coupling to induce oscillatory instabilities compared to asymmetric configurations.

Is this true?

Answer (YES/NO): NO